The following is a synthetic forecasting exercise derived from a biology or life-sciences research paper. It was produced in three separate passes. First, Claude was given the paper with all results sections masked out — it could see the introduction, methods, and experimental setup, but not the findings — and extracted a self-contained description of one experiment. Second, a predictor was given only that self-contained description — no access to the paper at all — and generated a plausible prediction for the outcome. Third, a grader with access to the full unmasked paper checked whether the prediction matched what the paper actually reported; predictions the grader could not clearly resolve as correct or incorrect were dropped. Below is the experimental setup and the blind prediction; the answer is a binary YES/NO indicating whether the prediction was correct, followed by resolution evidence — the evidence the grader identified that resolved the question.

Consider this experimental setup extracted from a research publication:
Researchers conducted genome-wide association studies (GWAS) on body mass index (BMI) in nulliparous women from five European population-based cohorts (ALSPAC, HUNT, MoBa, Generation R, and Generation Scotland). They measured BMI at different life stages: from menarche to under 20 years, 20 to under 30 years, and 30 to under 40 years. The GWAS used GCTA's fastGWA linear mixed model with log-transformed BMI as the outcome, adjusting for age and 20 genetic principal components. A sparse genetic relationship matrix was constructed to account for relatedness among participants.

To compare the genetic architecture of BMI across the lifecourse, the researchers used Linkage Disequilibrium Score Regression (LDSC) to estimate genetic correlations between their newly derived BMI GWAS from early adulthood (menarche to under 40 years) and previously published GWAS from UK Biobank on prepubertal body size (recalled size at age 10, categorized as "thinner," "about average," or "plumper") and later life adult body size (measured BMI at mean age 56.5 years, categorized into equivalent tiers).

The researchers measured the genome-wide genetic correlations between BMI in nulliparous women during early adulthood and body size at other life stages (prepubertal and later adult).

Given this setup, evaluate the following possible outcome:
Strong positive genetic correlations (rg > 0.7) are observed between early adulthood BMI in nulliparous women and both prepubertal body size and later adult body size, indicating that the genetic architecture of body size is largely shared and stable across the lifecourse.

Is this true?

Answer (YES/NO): NO